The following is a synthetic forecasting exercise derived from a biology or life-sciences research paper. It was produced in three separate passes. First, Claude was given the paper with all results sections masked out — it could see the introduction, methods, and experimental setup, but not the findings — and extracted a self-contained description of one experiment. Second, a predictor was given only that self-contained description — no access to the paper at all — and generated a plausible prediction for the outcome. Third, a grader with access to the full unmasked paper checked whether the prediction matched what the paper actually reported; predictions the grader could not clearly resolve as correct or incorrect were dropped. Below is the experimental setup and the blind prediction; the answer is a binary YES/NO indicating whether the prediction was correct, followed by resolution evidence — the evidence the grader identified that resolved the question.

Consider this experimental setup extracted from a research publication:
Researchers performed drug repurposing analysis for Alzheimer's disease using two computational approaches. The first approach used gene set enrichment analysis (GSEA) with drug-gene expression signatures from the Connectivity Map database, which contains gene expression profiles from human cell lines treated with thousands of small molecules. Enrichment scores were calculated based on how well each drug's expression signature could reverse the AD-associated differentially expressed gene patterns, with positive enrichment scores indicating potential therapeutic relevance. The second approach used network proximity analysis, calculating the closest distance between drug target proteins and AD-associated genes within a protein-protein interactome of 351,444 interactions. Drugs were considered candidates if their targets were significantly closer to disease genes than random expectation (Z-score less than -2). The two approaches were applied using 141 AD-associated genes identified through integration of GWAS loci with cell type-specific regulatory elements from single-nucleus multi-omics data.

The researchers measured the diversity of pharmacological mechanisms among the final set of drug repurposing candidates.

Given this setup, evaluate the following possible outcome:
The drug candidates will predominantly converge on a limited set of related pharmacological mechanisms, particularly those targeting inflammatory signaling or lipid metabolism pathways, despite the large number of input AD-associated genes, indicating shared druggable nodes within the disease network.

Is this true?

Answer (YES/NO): NO